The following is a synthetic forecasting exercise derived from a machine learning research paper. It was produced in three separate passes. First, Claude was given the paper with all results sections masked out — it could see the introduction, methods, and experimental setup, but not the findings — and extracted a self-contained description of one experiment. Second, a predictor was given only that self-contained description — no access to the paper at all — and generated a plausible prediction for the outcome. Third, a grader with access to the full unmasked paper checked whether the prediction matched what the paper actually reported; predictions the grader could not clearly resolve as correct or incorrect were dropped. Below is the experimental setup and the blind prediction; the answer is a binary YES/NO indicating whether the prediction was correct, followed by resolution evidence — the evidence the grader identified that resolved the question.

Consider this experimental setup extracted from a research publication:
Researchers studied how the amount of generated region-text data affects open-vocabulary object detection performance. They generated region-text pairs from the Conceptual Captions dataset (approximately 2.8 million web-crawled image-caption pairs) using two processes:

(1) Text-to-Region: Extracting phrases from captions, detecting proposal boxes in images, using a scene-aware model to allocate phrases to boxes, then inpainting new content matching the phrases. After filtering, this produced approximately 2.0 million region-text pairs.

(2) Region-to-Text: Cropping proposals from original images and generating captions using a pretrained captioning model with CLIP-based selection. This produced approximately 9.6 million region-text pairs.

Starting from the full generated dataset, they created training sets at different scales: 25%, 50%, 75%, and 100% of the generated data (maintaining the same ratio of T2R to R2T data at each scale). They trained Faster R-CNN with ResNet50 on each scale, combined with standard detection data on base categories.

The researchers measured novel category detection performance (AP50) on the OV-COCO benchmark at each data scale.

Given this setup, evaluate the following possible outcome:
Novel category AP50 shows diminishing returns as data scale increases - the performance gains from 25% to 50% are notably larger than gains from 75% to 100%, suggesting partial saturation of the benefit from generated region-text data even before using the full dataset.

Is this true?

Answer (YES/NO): NO